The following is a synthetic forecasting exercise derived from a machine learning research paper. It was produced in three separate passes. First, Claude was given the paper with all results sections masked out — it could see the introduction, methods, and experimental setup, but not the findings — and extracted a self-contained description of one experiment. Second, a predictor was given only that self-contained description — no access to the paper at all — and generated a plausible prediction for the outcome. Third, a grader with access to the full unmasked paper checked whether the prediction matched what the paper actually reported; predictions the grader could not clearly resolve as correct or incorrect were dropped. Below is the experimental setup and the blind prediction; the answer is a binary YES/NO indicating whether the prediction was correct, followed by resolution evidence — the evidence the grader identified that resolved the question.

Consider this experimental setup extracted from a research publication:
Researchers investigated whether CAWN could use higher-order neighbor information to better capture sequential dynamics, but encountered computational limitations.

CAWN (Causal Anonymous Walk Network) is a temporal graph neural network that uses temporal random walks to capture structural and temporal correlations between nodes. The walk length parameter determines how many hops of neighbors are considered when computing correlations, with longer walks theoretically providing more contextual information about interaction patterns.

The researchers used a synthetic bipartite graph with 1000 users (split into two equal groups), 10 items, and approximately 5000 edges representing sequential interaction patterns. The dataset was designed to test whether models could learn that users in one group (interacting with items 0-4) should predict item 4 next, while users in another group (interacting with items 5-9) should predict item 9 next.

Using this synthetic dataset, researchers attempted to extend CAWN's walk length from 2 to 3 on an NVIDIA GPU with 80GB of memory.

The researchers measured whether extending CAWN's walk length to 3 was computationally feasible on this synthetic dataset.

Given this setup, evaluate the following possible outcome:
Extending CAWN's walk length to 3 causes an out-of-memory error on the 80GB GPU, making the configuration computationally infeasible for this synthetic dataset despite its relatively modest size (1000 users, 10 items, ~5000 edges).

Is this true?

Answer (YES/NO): YES